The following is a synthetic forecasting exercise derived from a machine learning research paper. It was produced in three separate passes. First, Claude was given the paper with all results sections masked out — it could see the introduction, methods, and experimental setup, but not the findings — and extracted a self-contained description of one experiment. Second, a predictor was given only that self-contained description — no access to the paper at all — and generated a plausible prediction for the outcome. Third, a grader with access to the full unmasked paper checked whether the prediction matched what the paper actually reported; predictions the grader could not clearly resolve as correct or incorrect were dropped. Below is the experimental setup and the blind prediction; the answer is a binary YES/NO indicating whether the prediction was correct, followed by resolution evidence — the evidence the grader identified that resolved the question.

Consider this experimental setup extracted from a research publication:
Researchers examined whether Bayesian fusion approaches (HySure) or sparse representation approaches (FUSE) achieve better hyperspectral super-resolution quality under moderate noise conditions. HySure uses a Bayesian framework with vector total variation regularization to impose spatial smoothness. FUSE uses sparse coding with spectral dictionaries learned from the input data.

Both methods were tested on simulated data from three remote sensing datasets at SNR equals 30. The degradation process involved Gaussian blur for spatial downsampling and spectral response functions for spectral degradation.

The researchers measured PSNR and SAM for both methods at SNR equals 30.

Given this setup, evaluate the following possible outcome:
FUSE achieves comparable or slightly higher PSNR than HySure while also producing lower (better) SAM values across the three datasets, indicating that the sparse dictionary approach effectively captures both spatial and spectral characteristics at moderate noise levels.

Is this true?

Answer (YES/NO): YES